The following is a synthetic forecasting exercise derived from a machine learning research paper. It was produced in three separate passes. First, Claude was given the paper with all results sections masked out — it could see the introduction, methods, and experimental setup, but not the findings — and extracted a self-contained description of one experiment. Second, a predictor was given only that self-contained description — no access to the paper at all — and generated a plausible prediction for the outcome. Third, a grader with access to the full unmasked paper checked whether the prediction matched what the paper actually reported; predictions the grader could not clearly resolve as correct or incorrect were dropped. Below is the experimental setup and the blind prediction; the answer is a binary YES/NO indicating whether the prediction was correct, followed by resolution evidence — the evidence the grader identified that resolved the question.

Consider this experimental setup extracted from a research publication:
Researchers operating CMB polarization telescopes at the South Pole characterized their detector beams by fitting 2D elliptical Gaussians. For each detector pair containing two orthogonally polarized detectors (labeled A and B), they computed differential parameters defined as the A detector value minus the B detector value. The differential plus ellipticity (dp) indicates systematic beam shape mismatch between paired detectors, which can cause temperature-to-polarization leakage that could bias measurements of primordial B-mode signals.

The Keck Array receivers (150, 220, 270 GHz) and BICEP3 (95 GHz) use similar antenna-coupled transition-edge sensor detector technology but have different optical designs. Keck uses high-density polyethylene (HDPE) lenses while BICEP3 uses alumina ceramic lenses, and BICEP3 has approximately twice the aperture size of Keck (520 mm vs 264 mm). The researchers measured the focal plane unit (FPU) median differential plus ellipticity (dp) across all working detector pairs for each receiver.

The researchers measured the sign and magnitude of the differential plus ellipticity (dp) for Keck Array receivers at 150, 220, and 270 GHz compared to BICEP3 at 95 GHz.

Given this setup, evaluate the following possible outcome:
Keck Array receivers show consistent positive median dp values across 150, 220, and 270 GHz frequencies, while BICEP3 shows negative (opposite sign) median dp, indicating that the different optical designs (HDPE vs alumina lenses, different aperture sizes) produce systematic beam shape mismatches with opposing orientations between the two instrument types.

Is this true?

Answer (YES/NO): NO